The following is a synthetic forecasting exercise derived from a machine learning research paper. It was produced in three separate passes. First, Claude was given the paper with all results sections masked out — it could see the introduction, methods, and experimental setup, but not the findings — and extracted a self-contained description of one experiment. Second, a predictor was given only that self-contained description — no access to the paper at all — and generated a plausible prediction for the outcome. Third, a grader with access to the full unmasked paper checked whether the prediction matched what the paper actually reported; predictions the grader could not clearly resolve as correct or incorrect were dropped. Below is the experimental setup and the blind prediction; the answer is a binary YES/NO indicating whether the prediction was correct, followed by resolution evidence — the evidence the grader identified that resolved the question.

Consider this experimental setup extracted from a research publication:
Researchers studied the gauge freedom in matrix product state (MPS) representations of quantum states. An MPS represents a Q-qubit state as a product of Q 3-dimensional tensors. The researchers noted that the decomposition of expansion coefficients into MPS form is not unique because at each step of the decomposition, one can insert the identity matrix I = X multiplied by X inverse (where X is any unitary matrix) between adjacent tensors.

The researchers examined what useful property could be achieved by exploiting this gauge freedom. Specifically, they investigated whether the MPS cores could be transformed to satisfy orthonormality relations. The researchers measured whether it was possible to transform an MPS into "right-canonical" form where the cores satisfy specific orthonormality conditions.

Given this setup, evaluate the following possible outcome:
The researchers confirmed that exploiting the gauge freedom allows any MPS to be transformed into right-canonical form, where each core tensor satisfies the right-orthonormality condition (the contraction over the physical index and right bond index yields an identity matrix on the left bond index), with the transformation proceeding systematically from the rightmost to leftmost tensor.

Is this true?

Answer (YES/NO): NO